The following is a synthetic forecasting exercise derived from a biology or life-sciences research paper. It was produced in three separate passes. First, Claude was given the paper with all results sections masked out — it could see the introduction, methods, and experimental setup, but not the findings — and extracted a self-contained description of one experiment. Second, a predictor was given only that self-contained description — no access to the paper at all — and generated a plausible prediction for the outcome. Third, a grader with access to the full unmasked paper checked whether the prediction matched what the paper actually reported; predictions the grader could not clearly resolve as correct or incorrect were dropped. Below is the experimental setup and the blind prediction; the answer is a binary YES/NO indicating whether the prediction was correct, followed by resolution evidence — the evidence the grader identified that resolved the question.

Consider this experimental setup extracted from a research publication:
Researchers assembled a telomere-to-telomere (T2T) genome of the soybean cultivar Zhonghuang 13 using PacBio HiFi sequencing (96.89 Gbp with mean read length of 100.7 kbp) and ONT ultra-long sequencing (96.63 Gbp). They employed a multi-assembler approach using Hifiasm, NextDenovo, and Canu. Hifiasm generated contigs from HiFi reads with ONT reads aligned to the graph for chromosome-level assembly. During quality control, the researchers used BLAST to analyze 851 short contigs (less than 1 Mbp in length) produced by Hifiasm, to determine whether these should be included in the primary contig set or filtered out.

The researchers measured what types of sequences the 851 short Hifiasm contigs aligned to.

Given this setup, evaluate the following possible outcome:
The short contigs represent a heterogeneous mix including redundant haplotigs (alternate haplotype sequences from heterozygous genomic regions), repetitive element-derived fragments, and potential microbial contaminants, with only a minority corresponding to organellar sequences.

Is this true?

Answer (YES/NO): NO